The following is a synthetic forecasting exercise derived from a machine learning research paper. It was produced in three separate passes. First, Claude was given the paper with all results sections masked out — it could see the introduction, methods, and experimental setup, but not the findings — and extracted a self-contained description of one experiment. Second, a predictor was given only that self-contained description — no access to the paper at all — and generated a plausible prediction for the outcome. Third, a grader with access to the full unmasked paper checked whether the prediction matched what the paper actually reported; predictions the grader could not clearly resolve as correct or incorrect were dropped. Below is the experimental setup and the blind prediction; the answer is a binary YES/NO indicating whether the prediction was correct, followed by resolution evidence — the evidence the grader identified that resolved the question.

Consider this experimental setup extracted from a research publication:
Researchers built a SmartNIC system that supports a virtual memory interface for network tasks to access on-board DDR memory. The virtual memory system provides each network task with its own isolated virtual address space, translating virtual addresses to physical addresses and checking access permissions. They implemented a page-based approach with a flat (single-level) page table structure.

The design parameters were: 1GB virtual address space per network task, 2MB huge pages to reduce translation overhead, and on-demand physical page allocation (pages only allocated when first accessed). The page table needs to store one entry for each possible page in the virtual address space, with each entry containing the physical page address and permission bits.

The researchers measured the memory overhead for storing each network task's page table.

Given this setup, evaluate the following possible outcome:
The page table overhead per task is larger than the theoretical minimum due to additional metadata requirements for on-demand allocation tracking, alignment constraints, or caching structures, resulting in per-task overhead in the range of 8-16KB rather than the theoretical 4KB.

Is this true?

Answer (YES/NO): NO